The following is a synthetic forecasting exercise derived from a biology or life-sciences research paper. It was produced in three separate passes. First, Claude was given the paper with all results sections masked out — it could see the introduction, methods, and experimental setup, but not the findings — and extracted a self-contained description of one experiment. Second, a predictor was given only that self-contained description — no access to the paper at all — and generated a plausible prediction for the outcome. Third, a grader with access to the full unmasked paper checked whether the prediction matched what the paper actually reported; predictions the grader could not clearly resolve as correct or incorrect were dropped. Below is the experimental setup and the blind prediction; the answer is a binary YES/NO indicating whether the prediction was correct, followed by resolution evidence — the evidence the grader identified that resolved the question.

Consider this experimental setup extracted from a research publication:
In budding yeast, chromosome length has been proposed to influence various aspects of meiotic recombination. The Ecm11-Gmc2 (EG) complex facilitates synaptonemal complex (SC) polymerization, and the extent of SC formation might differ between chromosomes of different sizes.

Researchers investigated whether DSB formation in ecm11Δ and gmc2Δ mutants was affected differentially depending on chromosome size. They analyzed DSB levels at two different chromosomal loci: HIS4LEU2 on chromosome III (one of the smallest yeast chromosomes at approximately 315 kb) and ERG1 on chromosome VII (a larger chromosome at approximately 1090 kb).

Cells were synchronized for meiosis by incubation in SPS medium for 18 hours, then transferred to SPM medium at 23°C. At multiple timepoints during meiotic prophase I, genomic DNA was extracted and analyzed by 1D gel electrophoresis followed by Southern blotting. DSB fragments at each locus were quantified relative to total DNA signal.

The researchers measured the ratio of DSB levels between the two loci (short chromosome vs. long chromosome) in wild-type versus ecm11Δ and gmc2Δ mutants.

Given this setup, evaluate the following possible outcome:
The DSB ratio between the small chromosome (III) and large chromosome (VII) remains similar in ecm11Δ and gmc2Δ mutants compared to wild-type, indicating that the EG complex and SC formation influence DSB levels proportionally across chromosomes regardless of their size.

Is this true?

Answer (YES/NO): NO